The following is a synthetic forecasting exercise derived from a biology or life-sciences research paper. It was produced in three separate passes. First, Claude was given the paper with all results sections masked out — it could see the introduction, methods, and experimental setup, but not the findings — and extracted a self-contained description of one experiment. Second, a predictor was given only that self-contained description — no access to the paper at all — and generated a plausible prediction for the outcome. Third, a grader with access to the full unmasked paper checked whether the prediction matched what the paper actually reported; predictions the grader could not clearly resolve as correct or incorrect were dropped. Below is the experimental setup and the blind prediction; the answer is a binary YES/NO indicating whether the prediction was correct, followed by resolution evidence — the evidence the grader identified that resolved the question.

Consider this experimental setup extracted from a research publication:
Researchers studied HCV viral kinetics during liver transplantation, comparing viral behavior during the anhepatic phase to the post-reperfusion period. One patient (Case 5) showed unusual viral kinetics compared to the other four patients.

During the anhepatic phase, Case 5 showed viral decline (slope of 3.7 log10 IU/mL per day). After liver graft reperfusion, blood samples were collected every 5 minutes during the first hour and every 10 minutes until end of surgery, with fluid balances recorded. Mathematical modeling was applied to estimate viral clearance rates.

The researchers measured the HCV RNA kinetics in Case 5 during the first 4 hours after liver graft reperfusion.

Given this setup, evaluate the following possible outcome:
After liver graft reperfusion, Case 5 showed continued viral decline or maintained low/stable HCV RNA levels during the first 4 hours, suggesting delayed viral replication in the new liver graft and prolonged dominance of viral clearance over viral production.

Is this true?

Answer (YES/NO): NO